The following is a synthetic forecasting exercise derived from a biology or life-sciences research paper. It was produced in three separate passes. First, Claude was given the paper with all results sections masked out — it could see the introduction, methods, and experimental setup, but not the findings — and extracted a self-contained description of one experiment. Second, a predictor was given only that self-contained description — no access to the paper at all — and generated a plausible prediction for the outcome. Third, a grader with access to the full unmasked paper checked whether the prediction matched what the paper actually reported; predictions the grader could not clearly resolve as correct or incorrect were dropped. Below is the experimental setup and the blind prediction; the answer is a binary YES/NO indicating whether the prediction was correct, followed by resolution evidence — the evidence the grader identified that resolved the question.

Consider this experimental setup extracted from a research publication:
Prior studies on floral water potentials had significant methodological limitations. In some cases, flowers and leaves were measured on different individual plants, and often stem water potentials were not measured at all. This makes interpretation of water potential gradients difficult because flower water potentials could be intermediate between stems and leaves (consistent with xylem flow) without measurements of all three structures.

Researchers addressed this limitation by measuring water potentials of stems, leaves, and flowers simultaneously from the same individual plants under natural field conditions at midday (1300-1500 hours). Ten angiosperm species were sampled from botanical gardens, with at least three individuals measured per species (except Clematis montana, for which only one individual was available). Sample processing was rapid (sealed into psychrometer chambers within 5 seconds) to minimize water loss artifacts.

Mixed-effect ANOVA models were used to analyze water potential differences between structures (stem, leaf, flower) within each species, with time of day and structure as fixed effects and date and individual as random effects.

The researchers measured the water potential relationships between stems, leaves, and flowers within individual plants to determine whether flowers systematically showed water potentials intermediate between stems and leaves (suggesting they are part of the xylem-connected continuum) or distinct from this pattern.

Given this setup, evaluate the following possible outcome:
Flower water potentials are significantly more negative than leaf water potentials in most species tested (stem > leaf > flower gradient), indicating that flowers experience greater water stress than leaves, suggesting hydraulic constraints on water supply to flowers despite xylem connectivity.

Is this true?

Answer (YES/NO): NO